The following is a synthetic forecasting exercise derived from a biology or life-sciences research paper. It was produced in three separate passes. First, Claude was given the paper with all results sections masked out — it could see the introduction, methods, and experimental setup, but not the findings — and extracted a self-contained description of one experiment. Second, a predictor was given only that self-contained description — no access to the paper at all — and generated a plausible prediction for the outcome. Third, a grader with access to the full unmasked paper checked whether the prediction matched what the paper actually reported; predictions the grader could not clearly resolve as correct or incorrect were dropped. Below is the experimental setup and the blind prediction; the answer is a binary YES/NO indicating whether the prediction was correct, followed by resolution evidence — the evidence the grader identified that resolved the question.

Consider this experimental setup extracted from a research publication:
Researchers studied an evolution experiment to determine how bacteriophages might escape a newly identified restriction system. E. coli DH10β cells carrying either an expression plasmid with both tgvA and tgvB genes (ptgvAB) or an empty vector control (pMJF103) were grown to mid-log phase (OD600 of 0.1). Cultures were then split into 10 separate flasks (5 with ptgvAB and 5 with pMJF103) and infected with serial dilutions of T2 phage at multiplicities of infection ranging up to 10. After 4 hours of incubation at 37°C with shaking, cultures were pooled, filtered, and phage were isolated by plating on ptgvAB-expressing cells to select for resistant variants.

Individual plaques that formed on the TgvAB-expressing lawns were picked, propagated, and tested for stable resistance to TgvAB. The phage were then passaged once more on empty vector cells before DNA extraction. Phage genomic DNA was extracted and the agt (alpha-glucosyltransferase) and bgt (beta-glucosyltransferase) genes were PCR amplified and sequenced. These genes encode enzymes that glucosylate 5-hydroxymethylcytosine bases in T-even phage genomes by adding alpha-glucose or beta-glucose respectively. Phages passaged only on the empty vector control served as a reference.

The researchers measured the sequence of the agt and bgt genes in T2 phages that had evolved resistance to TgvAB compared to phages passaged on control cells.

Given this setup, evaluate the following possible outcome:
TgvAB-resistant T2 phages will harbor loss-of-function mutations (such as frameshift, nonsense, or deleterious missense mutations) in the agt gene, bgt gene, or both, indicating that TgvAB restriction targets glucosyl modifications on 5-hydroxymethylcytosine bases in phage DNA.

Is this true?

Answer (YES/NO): YES